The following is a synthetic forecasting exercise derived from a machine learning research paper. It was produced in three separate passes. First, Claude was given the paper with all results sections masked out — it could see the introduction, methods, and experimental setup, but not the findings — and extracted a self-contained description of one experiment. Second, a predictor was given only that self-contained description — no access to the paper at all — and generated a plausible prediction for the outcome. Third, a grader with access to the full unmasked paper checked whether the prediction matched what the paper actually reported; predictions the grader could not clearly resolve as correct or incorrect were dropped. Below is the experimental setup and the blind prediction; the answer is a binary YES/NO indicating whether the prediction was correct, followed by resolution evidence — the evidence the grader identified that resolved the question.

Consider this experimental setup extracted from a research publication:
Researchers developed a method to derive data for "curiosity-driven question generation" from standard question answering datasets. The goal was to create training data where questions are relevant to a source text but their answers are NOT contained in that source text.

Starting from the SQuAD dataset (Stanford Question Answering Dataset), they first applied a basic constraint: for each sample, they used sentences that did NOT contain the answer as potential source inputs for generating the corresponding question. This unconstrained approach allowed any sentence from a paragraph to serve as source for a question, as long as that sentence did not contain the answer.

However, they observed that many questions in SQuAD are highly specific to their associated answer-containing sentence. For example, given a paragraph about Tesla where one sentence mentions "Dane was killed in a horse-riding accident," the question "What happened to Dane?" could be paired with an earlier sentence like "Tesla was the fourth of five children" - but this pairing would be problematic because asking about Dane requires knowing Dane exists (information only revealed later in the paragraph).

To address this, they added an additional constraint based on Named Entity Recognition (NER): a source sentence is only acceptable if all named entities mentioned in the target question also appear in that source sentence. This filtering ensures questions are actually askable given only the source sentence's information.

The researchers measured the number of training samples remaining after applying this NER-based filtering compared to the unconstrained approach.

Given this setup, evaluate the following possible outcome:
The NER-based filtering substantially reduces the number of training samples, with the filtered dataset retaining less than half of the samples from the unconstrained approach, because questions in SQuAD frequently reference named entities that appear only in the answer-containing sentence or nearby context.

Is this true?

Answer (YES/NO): YES